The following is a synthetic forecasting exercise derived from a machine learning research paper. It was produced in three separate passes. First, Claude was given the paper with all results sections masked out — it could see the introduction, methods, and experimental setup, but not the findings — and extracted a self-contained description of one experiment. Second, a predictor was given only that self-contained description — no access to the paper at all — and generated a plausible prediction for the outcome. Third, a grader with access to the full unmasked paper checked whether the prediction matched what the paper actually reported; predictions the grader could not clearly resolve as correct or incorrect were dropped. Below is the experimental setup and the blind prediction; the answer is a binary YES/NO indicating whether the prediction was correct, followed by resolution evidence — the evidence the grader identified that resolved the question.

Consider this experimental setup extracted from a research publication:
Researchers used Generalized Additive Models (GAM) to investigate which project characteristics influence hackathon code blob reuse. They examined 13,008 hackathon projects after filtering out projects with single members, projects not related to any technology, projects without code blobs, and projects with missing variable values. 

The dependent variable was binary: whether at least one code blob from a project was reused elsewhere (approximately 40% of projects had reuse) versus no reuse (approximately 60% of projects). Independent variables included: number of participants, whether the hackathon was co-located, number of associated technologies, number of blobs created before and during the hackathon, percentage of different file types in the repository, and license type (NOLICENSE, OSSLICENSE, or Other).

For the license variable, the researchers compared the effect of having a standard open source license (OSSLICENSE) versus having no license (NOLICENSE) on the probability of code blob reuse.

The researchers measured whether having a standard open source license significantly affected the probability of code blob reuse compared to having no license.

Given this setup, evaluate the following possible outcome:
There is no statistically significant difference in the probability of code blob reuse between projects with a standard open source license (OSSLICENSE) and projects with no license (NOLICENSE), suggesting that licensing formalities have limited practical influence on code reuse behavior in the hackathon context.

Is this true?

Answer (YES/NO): NO